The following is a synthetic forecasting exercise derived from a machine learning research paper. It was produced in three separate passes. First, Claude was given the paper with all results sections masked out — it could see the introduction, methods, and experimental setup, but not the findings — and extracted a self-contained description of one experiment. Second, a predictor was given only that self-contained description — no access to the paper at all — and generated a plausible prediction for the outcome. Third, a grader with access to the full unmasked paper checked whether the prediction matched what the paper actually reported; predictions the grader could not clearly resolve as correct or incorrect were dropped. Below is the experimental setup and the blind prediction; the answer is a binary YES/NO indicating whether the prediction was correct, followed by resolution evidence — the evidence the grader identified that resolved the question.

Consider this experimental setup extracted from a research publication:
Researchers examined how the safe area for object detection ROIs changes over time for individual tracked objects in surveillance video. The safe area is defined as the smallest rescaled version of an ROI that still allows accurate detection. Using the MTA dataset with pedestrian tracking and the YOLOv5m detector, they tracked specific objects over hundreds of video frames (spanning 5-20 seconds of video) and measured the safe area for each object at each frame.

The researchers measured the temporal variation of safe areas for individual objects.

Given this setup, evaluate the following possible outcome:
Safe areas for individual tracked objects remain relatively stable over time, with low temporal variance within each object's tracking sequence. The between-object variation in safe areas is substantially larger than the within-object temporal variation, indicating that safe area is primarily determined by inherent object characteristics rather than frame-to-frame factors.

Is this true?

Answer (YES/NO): NO